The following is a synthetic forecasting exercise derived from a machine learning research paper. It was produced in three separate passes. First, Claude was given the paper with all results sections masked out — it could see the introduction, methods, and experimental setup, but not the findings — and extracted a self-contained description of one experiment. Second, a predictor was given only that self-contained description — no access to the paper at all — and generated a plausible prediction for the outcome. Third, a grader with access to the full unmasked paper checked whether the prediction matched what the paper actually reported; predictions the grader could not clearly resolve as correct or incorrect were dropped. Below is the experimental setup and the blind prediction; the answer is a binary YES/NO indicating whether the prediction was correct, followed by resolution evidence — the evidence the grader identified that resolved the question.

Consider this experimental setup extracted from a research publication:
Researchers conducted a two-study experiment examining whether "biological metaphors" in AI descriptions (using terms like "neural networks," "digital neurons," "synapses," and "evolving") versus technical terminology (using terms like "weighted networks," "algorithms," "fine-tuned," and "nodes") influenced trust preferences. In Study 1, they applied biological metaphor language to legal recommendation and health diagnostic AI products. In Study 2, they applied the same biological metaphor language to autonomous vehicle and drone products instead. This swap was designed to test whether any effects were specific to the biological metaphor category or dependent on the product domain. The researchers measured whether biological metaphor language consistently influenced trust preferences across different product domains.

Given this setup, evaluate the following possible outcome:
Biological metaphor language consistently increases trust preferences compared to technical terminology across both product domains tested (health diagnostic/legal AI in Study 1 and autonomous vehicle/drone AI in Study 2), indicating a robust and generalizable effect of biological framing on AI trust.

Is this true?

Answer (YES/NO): NO